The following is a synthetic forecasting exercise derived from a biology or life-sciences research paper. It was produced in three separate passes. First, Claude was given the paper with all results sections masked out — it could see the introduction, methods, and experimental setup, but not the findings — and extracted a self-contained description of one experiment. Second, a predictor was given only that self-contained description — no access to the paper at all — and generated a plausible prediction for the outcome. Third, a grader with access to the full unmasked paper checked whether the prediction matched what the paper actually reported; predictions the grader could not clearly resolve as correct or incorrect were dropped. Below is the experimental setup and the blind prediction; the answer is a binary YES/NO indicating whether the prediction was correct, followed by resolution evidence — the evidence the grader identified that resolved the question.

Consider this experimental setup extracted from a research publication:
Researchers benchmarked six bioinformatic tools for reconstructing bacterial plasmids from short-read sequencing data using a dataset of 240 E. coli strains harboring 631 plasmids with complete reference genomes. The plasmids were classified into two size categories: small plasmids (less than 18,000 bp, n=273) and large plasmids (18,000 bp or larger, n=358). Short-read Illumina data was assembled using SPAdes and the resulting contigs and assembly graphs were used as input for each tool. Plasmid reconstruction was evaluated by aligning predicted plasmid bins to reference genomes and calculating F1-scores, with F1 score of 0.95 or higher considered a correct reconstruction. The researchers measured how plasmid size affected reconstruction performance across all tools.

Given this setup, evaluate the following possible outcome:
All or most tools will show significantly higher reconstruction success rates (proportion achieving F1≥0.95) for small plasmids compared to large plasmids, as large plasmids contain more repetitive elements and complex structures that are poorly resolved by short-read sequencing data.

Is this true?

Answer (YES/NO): YES